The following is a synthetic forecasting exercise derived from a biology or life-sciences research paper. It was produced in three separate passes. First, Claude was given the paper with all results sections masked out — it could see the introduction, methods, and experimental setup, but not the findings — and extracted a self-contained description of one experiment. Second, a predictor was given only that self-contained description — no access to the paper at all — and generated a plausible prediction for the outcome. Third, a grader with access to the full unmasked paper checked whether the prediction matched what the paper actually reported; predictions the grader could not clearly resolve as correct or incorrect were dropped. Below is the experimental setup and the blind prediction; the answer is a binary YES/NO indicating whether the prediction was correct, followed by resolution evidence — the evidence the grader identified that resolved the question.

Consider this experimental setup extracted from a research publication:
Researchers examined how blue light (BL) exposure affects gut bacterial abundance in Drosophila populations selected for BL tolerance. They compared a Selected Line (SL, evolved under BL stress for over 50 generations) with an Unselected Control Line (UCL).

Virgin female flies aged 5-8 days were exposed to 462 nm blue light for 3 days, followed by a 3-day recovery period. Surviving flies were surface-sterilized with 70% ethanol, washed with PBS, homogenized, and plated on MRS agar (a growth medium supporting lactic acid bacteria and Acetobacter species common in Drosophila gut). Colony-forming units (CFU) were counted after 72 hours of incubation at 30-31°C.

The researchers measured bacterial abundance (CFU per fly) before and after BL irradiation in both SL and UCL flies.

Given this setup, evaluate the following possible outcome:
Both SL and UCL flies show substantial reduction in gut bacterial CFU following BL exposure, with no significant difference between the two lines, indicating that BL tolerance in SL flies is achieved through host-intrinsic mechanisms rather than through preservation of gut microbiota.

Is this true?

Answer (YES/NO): NO